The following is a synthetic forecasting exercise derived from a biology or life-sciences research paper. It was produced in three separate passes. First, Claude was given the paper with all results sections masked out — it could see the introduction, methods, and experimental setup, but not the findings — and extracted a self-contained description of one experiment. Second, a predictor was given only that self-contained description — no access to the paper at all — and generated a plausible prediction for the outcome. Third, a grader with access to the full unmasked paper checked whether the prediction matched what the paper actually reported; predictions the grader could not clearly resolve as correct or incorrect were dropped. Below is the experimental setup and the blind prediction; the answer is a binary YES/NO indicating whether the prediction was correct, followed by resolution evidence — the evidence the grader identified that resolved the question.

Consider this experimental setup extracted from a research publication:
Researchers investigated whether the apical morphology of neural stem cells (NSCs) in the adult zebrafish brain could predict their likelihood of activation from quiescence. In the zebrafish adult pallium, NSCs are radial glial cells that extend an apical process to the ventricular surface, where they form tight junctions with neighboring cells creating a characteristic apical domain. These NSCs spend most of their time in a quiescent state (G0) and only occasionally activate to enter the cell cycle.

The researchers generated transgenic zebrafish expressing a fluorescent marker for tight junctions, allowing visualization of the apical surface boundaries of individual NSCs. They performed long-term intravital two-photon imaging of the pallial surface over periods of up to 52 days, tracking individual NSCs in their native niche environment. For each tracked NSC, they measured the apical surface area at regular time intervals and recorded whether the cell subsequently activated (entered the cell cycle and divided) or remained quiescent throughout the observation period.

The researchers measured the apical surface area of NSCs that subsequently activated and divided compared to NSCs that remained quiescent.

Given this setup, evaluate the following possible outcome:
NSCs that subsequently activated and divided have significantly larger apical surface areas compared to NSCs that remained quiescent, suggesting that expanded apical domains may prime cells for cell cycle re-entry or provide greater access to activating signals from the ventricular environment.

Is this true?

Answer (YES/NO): YES